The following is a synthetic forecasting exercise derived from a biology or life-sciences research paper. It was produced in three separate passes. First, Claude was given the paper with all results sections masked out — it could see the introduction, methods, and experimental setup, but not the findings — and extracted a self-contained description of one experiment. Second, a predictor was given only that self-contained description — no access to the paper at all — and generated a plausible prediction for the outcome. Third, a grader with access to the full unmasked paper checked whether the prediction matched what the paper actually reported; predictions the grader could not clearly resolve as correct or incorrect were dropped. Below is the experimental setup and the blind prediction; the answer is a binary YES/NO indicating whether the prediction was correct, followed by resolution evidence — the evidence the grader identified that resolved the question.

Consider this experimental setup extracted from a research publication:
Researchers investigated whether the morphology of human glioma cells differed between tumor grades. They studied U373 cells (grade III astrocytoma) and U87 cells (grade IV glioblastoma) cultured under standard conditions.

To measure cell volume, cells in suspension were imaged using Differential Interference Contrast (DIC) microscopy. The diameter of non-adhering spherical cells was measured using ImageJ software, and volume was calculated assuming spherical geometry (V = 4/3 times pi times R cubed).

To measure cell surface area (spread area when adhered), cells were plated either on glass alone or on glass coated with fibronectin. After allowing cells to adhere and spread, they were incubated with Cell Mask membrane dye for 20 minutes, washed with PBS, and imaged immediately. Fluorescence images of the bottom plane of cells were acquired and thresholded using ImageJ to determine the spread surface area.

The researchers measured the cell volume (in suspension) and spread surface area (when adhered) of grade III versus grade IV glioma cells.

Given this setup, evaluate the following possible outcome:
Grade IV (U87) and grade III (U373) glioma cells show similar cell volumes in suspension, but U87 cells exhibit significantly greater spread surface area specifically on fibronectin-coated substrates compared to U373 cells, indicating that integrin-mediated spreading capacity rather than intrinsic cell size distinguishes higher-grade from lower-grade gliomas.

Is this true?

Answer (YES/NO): NO